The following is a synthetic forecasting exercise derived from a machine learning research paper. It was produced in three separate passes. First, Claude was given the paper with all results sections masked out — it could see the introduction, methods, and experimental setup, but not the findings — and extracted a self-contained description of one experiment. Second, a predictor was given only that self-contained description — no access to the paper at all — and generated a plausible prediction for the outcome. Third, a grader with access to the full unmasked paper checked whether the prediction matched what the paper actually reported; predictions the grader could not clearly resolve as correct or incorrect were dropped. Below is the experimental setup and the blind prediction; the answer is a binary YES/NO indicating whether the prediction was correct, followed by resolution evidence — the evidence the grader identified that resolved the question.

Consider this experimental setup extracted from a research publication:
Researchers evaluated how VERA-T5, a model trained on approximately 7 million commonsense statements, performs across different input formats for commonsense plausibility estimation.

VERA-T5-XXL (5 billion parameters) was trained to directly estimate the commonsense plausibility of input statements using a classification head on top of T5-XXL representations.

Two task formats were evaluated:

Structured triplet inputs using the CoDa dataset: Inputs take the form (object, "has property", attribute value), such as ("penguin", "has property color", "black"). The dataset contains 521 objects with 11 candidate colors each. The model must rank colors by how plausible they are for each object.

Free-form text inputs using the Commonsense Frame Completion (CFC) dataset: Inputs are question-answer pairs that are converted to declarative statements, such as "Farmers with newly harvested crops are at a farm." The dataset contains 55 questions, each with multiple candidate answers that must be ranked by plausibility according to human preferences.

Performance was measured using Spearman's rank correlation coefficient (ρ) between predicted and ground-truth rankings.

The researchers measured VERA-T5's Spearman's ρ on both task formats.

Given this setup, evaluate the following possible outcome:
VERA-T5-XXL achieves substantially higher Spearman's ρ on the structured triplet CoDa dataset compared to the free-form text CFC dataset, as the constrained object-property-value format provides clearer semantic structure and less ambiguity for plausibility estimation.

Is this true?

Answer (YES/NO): YES